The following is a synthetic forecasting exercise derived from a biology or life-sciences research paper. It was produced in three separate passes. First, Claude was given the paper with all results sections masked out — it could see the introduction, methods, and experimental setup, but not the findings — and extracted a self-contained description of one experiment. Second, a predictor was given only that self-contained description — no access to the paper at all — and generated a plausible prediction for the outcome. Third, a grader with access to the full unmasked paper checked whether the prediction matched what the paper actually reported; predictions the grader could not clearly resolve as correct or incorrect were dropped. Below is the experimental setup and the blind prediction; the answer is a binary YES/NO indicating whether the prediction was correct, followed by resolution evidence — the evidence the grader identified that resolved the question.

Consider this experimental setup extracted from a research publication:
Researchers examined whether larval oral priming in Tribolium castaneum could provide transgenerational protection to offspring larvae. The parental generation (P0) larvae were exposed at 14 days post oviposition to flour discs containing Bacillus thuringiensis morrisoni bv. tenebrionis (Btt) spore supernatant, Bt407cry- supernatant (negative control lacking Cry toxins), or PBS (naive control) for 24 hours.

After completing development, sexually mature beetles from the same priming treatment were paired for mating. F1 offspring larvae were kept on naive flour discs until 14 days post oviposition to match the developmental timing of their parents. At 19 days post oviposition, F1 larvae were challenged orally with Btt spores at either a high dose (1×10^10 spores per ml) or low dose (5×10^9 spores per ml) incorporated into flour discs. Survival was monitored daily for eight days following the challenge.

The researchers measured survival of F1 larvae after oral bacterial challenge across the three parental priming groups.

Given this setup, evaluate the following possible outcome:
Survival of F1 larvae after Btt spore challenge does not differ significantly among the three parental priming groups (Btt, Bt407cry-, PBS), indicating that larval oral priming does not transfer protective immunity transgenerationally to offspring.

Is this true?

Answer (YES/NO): YES